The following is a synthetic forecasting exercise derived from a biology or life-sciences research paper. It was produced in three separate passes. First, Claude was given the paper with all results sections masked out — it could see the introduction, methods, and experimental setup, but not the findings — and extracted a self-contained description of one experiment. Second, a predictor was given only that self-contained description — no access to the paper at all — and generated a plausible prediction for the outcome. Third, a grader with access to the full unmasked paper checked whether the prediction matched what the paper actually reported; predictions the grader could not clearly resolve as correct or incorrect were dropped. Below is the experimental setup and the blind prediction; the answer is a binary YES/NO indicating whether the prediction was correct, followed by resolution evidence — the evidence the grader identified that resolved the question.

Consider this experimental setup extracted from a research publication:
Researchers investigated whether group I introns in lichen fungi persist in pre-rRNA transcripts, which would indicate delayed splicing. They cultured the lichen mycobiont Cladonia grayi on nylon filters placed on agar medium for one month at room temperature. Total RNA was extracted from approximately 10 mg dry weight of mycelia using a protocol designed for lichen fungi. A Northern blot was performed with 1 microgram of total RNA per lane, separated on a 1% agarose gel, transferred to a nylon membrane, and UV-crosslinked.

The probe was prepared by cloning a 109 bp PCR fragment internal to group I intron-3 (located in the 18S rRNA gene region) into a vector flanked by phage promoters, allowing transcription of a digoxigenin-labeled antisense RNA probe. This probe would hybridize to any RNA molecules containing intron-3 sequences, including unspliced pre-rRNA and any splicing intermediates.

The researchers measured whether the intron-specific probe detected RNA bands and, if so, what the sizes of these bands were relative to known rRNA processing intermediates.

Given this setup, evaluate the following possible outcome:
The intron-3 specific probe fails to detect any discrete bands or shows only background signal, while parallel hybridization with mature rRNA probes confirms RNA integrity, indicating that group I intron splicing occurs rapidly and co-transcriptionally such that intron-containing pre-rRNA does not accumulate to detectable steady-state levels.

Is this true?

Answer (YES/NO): NO